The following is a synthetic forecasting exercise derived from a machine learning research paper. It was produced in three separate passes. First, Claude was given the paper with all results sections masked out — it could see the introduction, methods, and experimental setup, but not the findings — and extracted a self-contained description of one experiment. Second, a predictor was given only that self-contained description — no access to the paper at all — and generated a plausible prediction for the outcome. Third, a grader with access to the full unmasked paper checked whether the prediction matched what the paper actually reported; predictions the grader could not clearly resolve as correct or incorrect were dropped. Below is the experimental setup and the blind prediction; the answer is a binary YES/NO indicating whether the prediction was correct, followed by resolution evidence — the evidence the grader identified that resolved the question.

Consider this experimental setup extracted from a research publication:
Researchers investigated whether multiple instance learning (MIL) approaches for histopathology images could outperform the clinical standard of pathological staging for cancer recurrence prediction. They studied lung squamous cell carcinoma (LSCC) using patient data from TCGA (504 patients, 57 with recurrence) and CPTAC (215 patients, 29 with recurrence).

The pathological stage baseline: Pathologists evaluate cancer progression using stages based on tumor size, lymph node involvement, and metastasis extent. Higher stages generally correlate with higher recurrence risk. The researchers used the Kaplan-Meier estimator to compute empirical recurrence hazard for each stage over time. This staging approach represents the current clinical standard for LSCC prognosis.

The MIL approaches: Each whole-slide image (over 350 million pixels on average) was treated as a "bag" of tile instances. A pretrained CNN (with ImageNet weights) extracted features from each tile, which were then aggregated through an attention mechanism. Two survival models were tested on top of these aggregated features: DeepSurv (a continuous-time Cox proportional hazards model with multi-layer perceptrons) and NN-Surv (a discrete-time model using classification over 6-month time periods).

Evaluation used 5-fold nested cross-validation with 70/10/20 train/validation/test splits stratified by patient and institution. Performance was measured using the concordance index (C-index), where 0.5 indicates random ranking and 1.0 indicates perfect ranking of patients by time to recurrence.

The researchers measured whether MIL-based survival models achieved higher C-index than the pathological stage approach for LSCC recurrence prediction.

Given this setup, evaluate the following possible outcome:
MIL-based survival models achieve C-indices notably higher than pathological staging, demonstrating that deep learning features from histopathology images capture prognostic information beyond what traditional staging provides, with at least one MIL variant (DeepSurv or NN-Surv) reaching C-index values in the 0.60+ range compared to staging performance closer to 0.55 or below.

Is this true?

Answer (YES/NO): NO